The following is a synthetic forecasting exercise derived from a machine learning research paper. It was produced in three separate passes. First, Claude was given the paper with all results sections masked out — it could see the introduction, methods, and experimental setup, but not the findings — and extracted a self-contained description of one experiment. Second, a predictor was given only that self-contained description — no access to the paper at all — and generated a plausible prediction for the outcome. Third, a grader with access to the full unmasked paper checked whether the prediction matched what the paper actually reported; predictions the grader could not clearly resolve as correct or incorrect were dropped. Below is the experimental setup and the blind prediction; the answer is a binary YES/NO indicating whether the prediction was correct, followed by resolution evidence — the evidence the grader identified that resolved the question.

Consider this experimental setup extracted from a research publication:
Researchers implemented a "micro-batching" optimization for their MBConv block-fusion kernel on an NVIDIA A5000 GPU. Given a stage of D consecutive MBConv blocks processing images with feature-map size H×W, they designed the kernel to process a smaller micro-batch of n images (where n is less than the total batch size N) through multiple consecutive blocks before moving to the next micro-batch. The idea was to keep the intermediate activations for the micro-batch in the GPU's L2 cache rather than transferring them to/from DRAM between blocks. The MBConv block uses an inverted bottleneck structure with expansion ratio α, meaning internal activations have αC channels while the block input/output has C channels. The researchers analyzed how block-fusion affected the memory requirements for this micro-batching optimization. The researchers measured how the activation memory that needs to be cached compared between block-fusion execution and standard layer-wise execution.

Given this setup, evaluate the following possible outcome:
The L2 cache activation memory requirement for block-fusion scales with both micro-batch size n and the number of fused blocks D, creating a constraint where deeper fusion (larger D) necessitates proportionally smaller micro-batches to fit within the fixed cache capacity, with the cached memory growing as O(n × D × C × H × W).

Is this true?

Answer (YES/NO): NO